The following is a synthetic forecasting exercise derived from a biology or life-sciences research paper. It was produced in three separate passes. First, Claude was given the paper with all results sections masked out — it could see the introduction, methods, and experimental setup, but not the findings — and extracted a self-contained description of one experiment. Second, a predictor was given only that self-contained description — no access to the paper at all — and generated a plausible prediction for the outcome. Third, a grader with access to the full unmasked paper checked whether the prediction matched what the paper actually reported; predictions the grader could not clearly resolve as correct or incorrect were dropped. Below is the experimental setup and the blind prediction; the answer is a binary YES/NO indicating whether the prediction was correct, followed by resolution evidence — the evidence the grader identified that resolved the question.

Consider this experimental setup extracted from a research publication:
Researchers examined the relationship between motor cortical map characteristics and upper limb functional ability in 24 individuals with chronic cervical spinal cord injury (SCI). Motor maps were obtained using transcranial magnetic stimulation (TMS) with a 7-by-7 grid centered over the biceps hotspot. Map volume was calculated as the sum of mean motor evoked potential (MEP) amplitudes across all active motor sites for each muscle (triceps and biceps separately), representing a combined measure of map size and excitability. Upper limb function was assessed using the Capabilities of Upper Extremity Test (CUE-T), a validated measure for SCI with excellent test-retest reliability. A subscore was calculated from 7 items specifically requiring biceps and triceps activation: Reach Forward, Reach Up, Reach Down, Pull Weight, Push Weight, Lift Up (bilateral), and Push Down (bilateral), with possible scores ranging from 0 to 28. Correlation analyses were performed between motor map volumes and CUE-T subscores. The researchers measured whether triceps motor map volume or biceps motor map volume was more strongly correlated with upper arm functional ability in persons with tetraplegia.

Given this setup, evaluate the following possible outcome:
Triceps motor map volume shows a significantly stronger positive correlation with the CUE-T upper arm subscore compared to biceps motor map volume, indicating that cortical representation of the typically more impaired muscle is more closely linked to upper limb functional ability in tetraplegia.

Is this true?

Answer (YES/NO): NO